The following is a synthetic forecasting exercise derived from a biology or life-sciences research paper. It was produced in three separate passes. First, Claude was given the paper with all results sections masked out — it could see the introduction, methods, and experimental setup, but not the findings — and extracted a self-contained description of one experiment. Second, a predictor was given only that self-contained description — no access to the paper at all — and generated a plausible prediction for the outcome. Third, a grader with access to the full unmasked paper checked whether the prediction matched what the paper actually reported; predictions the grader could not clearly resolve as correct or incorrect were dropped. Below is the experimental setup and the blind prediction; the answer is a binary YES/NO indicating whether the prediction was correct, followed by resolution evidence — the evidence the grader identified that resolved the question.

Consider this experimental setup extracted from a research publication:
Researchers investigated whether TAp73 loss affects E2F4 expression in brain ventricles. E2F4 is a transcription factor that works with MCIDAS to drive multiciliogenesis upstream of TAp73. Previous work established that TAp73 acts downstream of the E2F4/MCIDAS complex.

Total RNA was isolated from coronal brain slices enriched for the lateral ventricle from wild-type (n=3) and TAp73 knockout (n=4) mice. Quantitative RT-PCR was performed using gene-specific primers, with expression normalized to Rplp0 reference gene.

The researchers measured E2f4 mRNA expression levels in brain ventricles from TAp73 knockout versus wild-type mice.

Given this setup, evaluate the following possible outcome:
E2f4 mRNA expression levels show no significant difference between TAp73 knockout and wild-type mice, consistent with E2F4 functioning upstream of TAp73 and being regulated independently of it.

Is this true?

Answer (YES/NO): NO